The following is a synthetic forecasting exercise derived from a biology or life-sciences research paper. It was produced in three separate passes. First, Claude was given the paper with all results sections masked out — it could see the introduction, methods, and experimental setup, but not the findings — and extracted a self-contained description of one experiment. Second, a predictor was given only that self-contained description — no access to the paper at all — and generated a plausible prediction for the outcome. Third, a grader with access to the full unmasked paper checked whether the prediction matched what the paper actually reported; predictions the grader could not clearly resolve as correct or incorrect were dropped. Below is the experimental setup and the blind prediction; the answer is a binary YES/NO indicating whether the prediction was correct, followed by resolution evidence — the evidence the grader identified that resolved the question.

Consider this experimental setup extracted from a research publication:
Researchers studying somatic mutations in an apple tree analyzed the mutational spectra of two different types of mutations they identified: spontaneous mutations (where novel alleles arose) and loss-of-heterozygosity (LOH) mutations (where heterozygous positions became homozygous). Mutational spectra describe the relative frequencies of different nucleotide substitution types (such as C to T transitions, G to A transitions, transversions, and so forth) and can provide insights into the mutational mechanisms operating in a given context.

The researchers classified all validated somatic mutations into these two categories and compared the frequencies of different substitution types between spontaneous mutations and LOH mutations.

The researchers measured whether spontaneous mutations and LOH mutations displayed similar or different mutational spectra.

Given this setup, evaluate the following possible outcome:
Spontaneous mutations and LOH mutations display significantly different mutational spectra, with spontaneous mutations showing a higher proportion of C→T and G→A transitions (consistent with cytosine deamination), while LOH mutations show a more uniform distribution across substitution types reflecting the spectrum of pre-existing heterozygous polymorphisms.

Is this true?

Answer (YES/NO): NO